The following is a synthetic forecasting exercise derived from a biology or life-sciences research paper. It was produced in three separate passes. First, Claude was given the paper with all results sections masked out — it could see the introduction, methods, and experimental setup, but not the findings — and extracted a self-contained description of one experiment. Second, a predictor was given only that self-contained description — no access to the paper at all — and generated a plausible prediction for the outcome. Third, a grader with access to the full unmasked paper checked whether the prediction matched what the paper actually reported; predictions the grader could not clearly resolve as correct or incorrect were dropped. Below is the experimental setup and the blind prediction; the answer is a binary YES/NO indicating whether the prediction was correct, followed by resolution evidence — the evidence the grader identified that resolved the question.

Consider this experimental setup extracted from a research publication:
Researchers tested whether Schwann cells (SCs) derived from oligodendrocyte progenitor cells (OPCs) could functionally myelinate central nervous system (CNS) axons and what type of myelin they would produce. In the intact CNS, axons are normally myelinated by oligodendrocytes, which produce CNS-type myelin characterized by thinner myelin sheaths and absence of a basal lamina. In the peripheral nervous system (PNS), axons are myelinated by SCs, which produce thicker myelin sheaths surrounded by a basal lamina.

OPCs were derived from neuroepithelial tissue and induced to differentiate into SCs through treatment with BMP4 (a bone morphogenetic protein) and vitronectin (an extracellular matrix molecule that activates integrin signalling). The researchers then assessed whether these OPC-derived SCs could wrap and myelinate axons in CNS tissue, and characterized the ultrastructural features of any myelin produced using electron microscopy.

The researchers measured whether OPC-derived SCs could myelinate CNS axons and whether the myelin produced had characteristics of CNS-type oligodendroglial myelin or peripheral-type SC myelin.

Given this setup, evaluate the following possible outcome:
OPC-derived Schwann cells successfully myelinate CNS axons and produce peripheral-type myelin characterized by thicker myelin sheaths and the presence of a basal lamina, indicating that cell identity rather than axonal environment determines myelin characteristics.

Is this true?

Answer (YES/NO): YES